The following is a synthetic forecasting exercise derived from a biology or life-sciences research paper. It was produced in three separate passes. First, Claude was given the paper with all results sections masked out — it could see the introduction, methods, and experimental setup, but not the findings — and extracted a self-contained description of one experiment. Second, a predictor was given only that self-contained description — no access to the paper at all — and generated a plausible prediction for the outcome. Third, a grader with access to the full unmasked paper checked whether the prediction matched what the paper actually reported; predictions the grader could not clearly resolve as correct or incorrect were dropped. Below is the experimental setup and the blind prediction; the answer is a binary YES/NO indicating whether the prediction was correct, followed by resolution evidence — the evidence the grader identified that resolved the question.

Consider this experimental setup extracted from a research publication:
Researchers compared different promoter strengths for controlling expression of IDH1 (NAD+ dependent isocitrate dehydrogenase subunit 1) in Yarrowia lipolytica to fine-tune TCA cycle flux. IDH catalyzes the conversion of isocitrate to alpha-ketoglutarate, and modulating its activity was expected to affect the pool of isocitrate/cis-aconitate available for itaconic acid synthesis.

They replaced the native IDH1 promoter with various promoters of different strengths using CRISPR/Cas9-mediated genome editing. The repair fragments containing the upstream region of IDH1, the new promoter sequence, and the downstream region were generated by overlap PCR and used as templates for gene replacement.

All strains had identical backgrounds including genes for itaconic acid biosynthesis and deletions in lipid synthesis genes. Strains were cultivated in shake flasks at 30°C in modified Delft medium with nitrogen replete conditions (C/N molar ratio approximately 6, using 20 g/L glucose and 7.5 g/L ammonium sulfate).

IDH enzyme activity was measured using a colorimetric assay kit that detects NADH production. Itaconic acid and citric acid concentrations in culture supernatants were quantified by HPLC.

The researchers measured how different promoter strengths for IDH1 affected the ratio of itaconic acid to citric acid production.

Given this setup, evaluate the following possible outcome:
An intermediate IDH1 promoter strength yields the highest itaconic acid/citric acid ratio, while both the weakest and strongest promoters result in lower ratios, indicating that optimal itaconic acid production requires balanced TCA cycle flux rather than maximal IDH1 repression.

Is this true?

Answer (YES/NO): NO